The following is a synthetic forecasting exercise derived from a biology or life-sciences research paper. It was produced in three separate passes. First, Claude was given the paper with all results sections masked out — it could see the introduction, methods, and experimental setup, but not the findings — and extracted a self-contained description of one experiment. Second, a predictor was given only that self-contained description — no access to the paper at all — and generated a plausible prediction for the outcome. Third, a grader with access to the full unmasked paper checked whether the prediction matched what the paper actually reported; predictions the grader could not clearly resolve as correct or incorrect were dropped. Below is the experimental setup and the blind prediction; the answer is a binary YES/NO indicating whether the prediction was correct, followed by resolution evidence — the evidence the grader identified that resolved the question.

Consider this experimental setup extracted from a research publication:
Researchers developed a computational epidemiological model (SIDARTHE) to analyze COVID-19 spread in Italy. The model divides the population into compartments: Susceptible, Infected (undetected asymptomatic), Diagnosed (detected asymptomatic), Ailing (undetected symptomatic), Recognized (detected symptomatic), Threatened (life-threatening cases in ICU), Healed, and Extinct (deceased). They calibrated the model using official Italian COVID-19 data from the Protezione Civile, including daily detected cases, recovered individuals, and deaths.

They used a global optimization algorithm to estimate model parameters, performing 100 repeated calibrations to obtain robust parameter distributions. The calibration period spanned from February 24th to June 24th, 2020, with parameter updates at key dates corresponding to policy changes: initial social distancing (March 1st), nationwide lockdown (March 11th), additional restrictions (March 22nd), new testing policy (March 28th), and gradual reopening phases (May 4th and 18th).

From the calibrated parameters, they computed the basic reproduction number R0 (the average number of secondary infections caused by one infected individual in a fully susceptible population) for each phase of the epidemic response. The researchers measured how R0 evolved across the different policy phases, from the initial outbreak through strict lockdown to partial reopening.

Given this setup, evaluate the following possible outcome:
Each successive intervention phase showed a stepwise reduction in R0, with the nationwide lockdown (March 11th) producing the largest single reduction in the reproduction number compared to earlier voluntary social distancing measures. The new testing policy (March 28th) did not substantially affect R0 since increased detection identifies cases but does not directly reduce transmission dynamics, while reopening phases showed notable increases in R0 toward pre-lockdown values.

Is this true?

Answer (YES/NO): NO